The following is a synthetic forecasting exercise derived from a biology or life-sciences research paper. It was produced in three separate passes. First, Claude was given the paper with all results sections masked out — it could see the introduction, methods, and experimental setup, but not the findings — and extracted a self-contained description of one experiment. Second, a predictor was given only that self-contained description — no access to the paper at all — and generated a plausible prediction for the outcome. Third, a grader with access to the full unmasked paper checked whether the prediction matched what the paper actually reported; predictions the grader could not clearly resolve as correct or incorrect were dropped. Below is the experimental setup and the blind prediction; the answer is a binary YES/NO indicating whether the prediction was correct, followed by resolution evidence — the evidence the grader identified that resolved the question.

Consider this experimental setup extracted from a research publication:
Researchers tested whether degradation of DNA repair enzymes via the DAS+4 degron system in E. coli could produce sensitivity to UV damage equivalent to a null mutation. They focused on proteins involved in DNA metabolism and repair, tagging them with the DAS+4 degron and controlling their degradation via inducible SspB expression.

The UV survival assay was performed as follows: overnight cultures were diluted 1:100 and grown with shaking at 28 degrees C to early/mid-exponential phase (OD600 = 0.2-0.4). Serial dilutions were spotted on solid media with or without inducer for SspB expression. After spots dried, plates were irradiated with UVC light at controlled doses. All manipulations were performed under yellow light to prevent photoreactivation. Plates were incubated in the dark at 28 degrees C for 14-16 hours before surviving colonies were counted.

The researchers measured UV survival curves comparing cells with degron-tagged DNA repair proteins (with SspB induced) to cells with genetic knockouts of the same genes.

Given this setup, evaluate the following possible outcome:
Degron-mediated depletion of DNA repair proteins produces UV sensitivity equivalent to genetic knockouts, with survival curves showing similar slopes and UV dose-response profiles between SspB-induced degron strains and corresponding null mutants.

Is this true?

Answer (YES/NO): NO